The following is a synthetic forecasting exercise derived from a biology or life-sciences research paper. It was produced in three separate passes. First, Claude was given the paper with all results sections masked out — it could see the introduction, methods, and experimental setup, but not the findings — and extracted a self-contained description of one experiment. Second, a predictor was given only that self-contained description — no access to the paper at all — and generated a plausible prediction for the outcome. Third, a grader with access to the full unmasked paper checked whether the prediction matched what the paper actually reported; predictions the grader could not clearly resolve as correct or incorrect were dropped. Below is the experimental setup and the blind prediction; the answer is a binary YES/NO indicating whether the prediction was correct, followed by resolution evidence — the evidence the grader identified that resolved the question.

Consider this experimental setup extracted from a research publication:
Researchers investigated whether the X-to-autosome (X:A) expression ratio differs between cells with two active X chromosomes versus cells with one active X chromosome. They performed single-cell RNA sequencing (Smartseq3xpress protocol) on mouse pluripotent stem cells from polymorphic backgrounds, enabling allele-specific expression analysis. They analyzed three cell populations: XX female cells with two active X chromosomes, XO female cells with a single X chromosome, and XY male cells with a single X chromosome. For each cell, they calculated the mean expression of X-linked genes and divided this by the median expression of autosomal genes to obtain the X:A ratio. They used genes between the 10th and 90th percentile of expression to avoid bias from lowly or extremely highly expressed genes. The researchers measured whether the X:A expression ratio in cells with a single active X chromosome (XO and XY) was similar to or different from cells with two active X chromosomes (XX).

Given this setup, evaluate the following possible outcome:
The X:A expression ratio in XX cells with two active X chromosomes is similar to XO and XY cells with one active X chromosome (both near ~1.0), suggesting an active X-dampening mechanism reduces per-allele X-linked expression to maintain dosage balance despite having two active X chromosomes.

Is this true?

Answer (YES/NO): NO